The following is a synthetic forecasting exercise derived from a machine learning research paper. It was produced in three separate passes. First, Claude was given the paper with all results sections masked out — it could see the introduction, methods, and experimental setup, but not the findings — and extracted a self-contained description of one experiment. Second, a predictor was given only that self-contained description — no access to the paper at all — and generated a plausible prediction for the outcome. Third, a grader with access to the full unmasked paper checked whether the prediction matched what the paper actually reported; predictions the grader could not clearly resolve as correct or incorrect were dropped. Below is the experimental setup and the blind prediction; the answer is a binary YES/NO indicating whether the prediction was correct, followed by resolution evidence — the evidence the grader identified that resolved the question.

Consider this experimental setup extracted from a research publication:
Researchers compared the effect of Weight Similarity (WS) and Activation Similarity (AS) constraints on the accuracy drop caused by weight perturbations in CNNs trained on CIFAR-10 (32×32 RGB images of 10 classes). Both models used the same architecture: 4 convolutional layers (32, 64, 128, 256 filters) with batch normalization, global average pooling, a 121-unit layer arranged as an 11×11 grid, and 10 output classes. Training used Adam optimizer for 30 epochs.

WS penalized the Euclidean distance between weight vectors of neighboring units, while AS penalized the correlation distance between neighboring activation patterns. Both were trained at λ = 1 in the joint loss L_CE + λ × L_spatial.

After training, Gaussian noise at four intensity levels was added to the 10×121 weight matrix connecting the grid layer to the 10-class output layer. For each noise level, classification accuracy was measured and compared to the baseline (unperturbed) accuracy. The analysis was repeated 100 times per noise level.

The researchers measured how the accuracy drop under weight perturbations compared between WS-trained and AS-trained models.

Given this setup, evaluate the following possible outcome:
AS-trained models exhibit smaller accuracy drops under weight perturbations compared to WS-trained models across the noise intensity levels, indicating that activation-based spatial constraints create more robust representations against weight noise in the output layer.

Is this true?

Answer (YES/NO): NO